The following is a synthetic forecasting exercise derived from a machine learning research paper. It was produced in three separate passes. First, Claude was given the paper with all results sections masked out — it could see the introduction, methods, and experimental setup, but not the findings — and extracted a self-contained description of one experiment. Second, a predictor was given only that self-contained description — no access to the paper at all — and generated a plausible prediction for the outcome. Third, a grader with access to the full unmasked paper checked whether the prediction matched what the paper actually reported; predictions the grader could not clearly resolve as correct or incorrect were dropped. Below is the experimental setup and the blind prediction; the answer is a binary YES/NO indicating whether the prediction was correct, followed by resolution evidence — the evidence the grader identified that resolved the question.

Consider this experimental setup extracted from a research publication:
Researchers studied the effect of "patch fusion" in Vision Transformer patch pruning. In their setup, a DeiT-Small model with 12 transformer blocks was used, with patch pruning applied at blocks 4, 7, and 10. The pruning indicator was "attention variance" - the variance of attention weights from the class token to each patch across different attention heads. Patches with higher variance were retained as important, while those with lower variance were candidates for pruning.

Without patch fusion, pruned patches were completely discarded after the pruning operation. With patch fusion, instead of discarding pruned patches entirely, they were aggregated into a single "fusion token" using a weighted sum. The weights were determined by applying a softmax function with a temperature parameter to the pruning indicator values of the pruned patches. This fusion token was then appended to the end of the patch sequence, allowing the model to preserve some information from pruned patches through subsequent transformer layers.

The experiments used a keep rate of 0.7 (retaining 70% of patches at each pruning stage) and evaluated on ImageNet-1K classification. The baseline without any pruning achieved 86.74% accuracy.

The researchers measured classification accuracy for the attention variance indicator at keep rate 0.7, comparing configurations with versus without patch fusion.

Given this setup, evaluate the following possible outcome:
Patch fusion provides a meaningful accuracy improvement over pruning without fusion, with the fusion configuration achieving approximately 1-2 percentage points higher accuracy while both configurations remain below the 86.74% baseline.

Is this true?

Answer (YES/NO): NO